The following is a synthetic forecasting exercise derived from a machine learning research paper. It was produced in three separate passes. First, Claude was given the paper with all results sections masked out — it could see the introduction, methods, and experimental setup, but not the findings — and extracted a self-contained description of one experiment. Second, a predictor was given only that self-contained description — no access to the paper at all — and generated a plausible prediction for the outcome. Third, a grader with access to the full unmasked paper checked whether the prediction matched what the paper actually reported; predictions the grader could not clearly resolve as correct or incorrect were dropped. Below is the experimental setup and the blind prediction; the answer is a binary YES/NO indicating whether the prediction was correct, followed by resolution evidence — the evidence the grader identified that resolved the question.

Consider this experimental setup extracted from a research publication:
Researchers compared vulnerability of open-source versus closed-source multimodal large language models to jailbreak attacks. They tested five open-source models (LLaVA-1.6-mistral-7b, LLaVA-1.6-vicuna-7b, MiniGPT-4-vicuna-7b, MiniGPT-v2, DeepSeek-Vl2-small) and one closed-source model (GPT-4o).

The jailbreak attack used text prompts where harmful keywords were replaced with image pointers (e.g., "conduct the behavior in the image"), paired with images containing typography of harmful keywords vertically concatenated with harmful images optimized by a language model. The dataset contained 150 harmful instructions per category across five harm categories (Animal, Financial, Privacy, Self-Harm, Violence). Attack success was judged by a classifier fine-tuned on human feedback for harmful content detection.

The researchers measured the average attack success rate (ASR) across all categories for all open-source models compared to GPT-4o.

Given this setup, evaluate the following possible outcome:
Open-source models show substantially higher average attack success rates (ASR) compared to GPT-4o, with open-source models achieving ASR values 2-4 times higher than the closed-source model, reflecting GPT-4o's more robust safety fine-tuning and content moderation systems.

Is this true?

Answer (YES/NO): NO